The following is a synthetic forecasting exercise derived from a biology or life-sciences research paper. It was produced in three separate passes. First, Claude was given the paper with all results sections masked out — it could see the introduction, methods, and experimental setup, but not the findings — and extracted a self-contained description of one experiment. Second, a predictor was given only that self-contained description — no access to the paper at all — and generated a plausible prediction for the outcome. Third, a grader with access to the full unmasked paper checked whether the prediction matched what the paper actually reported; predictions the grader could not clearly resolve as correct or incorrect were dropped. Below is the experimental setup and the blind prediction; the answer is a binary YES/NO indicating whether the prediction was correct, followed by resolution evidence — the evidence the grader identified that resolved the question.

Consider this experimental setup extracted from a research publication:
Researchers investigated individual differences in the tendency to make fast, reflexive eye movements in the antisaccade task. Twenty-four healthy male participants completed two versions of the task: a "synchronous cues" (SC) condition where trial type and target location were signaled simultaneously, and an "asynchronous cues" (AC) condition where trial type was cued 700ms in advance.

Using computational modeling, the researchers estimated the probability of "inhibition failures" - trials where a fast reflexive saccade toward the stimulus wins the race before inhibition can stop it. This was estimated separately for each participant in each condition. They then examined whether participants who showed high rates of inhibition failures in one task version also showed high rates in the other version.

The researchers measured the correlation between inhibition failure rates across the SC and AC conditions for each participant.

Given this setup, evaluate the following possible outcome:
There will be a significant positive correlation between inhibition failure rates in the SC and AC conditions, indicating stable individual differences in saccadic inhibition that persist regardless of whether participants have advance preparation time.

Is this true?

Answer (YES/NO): YES